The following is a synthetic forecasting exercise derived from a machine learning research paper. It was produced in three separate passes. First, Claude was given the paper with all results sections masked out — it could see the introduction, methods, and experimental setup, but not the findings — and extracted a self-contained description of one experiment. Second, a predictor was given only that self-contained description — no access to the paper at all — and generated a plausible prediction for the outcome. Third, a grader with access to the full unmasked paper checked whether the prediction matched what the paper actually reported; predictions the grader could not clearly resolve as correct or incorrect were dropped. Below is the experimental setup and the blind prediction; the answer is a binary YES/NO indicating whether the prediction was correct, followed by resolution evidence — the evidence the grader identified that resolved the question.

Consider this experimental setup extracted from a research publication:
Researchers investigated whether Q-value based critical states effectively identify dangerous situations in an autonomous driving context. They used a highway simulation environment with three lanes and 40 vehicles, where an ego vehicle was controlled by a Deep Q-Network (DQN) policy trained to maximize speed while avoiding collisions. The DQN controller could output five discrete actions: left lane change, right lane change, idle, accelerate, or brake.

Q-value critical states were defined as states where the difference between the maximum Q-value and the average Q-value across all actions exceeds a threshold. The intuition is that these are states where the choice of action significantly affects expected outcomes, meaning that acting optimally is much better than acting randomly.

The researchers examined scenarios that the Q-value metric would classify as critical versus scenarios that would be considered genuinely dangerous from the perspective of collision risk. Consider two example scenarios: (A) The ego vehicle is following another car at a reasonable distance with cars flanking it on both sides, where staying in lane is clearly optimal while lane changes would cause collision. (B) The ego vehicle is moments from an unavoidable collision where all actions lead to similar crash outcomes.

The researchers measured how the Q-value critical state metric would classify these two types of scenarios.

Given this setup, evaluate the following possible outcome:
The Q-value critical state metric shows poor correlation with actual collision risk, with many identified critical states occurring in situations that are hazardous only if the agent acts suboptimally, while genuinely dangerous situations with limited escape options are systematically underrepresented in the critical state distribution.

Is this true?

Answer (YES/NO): NO